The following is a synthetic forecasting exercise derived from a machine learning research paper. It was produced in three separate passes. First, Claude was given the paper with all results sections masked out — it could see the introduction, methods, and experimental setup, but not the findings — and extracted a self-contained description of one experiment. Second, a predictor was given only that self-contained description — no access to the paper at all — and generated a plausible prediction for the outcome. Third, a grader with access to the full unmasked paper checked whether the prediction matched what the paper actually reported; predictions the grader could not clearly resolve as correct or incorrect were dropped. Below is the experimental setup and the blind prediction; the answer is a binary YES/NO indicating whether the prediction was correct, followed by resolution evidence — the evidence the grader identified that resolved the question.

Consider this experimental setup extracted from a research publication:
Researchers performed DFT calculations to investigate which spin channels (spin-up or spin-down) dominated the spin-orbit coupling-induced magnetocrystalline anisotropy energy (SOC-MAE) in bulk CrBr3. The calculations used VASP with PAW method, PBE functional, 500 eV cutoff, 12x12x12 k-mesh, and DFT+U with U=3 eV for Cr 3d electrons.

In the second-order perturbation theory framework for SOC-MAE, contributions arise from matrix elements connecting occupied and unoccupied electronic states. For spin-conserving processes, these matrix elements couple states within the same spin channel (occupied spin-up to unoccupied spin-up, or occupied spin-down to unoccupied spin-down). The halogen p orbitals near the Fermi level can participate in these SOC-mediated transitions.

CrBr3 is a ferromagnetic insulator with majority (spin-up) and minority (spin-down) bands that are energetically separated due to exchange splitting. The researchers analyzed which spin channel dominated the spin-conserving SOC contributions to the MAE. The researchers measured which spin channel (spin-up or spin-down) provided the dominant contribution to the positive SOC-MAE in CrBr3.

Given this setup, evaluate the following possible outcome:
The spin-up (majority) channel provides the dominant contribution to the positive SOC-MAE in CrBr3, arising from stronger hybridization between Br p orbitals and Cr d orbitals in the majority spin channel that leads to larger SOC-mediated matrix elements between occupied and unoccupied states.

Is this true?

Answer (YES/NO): YES